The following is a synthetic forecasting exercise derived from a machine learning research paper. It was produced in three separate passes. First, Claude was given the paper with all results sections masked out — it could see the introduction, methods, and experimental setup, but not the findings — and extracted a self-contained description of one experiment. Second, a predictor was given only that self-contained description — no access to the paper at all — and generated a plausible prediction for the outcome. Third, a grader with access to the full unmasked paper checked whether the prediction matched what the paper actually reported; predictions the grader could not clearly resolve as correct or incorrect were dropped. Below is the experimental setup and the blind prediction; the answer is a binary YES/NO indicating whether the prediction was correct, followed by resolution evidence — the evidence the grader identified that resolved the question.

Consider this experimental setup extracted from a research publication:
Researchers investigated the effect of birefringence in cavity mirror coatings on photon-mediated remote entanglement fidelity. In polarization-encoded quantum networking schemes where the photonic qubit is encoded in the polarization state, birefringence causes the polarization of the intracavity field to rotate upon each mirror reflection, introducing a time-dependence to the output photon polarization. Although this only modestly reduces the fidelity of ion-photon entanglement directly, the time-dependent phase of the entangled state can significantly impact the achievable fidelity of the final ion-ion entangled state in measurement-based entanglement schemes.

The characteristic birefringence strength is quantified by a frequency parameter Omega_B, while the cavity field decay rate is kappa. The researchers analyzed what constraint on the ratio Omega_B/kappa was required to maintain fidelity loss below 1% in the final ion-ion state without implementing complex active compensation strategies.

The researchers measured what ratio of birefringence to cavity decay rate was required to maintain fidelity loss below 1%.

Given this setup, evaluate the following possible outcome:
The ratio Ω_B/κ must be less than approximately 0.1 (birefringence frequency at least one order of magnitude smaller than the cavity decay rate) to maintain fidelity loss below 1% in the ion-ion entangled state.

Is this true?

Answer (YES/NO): NO